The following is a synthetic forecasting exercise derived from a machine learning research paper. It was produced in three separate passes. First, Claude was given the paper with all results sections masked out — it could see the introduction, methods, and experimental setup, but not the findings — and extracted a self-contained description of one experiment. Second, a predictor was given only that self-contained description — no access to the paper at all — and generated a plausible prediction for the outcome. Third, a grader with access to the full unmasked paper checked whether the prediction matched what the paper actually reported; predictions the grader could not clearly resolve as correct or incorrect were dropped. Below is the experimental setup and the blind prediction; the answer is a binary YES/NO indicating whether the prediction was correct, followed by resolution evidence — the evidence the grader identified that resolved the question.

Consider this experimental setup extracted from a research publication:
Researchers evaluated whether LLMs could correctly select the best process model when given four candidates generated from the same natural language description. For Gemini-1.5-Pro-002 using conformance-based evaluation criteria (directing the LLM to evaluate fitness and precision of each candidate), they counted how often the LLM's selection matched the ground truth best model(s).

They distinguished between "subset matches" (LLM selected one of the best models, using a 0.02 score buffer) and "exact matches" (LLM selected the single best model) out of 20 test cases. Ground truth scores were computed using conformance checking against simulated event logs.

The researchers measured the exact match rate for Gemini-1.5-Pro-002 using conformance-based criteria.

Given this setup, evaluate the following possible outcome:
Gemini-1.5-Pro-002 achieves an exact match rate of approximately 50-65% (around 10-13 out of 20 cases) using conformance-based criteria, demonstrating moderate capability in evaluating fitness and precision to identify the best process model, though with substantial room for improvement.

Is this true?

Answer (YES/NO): NO